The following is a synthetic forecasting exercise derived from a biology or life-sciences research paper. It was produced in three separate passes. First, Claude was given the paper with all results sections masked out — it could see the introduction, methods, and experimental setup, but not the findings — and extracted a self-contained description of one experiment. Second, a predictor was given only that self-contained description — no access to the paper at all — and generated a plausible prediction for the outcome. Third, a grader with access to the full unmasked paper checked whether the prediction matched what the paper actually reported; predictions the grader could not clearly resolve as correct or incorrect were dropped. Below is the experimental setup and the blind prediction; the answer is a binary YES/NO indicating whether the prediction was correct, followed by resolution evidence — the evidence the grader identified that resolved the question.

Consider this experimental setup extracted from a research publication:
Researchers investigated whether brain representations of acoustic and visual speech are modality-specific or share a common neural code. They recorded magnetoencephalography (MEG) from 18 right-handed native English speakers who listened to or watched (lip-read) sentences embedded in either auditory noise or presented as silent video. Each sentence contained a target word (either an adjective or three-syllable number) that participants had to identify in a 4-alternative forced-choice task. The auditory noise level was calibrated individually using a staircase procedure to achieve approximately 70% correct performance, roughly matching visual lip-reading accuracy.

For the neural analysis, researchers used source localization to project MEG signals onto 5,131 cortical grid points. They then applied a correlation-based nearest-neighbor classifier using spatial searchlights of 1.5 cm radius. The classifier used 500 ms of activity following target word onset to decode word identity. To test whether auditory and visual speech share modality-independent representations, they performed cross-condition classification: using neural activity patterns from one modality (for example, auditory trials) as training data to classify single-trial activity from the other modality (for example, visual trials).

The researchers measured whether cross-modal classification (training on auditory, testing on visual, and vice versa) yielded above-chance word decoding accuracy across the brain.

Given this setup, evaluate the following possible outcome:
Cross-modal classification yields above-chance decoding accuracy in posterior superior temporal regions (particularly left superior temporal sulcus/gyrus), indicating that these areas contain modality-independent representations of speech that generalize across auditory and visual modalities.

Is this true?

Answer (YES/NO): NO